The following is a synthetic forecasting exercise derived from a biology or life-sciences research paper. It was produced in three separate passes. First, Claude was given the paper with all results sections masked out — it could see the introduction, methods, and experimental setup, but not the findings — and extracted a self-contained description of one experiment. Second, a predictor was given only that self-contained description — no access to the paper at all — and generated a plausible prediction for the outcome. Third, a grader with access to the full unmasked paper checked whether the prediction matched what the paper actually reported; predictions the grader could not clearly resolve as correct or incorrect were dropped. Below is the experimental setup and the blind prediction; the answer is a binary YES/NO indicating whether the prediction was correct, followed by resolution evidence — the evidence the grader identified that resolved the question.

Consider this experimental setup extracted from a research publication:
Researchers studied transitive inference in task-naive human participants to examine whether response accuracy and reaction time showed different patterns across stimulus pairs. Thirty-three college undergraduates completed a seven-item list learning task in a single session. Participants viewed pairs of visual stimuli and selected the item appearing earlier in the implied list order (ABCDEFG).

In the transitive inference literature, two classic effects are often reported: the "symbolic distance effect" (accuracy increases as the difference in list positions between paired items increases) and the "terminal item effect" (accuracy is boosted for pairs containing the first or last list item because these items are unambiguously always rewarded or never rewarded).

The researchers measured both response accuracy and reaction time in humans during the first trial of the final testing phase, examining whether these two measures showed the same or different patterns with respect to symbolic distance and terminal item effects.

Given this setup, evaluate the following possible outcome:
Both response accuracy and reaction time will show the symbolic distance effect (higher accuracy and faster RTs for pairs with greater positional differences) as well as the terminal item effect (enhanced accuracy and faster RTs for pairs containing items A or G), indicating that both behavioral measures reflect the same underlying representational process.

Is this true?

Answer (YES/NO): NO